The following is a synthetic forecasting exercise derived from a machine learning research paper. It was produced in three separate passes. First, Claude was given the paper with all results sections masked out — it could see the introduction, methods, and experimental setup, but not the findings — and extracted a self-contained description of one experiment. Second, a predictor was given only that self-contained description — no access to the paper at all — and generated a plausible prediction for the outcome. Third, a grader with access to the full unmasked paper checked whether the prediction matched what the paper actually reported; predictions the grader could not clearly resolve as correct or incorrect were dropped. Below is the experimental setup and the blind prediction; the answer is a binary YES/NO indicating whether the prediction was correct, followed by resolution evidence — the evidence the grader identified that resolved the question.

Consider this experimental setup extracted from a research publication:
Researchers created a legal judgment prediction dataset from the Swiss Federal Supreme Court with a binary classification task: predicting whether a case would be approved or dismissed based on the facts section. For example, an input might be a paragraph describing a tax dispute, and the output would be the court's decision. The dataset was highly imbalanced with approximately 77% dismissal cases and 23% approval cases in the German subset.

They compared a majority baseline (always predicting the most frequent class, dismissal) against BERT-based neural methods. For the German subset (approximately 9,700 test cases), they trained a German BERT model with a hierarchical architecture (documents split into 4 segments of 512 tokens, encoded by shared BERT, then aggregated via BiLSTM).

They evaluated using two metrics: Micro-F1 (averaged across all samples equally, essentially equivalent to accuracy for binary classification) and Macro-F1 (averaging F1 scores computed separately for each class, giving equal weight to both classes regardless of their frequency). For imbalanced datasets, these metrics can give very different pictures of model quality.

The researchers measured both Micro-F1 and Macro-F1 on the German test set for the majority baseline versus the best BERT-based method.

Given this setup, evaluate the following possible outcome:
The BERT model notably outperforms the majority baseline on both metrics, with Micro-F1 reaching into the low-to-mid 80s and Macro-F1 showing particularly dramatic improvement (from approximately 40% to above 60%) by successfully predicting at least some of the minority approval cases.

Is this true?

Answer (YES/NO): NO